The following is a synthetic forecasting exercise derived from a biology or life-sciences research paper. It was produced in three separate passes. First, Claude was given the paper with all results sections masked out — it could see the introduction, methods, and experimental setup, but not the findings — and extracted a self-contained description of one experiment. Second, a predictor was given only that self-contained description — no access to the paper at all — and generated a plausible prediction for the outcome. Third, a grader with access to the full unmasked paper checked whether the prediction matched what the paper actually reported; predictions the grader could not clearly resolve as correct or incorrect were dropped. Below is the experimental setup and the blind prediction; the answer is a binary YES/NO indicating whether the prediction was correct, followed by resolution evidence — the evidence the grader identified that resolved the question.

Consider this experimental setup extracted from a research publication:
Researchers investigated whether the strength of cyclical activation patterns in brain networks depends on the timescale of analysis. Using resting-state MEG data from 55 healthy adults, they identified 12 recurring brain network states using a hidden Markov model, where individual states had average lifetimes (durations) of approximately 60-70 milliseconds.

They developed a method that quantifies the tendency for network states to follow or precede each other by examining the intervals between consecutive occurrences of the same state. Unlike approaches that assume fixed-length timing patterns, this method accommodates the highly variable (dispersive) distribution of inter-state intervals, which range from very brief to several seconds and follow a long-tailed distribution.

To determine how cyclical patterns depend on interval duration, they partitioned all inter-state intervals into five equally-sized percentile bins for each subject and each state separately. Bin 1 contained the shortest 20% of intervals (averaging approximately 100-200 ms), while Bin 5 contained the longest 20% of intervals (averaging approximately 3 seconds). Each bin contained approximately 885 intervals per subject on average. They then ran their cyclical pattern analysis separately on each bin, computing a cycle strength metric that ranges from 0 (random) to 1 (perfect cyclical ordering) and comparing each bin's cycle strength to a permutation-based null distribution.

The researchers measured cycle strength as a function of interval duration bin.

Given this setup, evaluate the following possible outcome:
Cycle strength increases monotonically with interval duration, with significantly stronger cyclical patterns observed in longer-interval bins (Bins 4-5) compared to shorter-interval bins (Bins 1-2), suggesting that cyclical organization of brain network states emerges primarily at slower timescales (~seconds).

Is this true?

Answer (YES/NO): YES